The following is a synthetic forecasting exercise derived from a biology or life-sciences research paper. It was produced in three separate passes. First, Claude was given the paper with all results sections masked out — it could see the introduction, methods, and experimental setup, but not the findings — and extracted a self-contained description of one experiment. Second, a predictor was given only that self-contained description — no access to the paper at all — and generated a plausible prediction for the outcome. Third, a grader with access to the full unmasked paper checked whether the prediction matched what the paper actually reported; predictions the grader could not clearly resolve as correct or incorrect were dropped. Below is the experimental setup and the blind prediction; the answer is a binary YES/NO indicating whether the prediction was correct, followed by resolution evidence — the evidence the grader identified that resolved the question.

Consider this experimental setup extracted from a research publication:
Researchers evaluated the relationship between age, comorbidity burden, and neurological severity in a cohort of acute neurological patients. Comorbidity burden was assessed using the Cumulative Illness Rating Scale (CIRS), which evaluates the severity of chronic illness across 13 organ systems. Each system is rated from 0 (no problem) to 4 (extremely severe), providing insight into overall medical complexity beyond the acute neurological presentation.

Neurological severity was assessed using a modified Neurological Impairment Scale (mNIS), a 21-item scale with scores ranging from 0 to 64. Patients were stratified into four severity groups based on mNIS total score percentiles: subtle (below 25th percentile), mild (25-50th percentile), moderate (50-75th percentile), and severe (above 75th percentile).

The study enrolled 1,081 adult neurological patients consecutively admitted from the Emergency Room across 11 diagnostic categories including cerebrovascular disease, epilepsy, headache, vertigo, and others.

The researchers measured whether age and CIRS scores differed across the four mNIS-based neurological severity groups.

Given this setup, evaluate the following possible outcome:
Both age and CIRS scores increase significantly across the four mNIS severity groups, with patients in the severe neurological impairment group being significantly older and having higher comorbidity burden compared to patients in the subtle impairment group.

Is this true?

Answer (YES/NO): NO